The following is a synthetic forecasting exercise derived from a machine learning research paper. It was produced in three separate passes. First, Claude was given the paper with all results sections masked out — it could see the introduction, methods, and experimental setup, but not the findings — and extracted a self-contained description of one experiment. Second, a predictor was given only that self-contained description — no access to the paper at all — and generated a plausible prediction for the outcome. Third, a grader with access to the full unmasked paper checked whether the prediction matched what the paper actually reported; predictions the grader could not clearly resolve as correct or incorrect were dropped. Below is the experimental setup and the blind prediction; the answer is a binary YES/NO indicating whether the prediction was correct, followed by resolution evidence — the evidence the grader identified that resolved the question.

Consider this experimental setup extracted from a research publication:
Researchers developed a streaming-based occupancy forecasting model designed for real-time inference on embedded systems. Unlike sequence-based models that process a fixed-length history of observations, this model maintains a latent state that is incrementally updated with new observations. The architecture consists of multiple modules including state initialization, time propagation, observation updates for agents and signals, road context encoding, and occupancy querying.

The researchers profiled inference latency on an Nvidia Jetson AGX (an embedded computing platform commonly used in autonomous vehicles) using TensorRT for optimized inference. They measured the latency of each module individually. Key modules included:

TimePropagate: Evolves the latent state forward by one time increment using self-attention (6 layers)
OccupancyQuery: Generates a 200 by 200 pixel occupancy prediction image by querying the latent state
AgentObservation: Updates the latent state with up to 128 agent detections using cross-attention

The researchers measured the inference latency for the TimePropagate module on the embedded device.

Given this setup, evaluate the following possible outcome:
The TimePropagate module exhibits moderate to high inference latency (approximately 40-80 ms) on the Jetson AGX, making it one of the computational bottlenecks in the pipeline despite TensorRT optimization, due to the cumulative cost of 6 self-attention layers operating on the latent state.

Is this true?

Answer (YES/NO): NO